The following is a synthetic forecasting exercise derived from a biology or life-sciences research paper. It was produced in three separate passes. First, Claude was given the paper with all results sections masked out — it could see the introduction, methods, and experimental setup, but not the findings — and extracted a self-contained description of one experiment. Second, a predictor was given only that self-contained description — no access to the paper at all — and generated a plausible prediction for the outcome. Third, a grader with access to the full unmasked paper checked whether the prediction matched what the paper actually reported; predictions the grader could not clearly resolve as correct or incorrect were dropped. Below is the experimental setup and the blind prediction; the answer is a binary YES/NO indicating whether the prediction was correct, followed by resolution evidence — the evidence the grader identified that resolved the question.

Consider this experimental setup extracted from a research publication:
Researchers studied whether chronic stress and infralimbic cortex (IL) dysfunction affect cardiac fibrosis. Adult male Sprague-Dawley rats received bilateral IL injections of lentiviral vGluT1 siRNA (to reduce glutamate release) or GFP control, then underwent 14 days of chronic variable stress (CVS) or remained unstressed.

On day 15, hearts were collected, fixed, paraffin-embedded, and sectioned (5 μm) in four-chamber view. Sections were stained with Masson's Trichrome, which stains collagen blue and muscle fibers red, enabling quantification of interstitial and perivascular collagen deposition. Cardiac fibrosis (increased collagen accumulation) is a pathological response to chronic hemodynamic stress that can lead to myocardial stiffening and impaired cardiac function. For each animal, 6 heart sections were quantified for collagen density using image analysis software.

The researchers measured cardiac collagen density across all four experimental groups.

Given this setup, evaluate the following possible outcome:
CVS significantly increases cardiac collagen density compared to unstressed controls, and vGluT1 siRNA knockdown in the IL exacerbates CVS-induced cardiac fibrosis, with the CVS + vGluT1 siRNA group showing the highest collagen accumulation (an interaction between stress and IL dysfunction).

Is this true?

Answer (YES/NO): NO